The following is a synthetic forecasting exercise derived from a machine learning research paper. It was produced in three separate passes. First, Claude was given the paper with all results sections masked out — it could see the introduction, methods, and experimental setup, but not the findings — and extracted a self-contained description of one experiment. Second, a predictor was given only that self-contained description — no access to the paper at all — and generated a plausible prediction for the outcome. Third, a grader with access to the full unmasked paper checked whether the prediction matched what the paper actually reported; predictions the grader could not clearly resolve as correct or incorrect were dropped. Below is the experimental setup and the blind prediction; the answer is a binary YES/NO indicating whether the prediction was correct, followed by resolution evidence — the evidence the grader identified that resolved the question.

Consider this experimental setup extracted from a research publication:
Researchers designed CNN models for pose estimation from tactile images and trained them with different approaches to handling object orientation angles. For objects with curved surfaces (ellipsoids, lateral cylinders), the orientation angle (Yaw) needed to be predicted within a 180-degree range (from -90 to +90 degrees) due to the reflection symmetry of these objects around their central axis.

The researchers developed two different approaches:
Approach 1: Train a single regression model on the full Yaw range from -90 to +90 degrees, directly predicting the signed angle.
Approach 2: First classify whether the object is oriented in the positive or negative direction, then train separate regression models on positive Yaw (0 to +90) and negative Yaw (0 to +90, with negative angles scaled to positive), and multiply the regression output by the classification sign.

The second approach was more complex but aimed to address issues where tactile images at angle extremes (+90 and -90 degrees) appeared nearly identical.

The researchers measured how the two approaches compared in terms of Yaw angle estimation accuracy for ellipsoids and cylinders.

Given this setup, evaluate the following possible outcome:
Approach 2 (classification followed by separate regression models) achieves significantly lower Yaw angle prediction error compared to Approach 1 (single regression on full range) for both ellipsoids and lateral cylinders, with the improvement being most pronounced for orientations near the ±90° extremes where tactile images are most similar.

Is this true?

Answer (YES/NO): YES